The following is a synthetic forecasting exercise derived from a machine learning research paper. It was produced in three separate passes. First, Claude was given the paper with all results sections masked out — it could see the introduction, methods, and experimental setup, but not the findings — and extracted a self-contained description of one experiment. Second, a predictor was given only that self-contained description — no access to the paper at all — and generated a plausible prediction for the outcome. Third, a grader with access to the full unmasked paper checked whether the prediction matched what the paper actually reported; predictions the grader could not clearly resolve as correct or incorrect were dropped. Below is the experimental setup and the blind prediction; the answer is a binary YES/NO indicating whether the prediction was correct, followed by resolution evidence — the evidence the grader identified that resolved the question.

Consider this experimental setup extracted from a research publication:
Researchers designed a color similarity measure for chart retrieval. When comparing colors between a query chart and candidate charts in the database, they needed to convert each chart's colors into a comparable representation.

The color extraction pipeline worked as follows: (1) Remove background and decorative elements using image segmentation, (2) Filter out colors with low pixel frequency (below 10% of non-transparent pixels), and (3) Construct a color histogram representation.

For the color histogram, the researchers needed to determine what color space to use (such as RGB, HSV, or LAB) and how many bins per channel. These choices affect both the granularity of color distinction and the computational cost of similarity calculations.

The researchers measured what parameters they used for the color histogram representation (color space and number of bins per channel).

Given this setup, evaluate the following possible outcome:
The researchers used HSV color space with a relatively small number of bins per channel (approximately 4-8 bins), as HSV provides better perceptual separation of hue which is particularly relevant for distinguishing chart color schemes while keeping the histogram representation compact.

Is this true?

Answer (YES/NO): NO